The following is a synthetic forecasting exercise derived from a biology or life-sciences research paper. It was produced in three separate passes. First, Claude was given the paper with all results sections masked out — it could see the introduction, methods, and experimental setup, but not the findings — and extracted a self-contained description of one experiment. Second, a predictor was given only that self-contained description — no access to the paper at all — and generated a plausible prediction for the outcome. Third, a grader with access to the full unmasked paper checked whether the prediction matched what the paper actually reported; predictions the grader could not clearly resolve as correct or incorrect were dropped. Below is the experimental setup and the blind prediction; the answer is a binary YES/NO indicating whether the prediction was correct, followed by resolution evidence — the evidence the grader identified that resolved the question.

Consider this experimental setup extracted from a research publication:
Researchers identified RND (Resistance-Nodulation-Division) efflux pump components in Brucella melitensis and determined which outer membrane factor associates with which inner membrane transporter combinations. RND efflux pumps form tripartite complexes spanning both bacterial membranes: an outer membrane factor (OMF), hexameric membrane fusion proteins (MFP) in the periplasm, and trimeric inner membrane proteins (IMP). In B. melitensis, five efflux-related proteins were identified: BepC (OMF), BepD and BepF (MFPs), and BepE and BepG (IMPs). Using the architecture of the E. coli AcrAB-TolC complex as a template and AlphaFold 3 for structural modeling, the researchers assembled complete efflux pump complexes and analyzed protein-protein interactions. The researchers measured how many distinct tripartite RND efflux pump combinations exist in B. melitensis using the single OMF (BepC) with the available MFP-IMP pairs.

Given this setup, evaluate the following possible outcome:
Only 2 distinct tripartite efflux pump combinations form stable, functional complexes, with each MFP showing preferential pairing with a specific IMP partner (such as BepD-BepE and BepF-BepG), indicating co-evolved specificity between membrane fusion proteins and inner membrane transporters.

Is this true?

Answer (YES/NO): YES